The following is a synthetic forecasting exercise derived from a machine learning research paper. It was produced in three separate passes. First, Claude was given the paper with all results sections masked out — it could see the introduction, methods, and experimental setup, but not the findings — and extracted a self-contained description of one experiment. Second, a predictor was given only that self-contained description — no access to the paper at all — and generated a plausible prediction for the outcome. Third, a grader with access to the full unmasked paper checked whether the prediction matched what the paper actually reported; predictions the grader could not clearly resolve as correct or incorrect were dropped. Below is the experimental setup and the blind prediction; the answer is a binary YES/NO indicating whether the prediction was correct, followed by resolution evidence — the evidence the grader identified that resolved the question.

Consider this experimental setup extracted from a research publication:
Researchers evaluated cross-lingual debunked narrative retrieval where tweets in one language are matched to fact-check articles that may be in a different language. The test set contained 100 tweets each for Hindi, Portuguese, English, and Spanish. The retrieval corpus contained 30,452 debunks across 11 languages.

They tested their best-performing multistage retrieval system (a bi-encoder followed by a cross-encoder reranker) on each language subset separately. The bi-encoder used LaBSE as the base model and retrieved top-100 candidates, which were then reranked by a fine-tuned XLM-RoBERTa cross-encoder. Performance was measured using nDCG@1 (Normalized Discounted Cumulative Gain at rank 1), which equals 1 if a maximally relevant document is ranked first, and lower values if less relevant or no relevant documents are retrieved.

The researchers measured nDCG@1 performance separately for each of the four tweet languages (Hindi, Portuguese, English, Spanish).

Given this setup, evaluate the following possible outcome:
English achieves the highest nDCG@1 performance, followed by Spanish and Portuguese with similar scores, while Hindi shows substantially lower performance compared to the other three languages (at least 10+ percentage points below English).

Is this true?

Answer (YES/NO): NO